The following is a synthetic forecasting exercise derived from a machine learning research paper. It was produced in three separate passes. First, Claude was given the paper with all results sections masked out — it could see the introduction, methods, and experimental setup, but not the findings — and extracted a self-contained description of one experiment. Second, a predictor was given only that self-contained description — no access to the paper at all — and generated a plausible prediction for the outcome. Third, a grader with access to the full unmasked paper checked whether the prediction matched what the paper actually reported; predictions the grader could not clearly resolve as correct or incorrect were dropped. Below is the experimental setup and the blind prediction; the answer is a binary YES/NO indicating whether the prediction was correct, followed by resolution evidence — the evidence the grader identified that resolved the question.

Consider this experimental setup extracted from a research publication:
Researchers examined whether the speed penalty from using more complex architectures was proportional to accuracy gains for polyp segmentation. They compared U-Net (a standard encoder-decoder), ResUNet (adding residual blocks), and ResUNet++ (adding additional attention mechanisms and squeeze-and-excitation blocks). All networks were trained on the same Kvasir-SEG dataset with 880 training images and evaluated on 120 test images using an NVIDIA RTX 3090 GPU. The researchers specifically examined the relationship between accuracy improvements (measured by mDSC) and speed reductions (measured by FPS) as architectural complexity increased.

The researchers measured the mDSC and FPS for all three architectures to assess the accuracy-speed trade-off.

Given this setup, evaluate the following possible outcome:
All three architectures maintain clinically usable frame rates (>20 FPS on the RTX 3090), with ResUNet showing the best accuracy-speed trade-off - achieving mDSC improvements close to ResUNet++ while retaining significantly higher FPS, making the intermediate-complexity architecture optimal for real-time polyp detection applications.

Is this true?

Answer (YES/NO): NO